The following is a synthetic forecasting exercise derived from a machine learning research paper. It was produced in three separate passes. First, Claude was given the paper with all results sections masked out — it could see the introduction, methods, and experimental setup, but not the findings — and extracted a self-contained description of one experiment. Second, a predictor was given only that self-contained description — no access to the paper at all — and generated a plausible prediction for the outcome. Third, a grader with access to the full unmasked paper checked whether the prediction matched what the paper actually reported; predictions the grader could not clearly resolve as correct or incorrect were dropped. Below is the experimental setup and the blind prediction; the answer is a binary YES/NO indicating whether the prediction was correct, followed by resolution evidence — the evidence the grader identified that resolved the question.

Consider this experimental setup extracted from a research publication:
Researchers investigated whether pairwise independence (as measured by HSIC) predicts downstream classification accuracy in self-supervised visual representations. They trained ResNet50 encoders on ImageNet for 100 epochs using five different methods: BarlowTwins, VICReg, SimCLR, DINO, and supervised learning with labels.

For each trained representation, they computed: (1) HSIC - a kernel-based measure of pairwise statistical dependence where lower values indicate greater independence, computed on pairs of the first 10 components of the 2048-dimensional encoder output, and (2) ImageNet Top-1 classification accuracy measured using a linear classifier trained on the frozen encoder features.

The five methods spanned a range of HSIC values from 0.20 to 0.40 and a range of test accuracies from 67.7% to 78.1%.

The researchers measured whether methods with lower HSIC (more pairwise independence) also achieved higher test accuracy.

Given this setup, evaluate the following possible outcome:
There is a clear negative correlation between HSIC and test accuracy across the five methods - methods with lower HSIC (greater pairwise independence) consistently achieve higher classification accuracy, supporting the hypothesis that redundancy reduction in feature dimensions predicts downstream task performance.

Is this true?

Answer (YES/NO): NO